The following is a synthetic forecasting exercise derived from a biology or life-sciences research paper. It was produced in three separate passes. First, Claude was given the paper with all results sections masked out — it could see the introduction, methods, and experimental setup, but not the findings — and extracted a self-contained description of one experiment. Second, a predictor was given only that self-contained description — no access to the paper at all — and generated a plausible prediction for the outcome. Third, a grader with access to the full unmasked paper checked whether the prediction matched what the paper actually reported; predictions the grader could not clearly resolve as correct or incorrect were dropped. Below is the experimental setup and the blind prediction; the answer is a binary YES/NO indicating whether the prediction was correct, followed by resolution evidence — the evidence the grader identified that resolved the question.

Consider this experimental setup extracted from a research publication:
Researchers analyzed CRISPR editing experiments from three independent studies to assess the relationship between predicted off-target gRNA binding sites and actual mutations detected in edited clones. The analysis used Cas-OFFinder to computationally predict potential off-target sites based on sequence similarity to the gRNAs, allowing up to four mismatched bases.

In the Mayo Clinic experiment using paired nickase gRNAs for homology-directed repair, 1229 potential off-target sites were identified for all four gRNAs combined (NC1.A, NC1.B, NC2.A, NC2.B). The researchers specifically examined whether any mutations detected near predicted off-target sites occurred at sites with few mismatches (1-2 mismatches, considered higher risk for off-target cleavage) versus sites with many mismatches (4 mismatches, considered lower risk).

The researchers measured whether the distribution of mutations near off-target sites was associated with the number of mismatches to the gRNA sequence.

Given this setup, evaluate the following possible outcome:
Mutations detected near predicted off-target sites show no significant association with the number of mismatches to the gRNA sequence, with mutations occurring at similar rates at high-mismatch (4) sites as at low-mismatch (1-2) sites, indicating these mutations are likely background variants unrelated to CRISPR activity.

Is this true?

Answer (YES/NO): NO